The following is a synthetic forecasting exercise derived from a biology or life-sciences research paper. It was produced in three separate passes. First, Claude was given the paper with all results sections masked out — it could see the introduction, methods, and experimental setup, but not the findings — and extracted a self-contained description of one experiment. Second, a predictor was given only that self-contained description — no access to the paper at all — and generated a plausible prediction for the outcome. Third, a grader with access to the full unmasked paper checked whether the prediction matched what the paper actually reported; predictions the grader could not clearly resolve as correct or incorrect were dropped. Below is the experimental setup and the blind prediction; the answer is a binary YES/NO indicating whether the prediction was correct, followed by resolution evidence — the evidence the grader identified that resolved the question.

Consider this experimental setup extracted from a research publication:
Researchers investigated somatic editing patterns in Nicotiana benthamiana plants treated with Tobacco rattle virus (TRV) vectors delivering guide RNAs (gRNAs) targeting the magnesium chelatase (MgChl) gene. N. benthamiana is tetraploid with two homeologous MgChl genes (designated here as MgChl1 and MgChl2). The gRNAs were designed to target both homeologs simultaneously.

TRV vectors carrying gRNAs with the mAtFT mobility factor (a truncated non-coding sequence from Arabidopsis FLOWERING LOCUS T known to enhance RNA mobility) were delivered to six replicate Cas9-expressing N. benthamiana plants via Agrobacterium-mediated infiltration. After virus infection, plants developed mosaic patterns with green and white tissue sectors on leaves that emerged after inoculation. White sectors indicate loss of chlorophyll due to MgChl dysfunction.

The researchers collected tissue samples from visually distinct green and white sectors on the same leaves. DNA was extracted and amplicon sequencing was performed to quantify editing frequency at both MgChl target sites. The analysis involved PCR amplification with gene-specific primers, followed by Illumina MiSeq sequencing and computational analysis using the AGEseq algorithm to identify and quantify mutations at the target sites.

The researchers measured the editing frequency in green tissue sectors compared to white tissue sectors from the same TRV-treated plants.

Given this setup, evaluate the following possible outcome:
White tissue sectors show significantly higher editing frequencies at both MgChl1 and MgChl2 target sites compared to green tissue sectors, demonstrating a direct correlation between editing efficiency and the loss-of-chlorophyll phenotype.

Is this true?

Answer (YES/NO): YES